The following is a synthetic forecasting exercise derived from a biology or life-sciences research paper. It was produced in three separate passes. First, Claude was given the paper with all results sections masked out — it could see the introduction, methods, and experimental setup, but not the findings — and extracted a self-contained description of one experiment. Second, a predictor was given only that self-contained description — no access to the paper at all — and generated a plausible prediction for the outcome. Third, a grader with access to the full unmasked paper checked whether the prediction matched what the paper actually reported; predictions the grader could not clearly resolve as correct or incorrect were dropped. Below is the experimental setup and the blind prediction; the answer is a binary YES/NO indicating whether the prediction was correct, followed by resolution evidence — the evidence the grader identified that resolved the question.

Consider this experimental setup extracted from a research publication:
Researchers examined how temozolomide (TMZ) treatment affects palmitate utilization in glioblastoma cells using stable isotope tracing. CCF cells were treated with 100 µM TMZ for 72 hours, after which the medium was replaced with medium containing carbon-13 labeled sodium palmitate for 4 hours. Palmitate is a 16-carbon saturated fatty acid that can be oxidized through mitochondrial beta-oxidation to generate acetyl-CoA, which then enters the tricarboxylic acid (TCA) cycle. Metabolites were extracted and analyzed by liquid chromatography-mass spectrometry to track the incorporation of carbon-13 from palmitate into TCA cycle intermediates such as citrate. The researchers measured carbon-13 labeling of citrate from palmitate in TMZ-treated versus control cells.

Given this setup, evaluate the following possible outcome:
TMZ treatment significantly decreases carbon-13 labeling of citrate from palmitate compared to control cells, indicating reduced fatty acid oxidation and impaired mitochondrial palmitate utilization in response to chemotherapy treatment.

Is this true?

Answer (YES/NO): NO